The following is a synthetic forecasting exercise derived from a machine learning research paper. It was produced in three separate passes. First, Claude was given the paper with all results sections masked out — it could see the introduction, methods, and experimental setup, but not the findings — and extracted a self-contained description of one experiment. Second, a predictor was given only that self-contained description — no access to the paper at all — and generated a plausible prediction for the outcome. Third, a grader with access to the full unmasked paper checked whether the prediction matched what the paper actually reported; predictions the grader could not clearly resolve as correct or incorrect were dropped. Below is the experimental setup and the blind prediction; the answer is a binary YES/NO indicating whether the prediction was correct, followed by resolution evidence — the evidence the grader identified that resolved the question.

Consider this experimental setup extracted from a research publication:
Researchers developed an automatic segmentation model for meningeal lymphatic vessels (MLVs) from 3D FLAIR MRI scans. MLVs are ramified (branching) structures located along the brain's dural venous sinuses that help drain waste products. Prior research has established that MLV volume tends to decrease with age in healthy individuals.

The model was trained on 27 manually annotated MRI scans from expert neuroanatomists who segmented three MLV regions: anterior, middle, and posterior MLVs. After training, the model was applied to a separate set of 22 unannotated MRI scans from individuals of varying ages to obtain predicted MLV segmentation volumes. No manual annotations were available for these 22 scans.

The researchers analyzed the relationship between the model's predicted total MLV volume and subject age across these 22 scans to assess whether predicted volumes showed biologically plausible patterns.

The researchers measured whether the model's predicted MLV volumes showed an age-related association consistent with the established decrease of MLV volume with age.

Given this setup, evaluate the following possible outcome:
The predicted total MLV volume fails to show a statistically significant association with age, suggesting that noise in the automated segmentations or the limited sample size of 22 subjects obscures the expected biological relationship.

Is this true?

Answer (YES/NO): NO